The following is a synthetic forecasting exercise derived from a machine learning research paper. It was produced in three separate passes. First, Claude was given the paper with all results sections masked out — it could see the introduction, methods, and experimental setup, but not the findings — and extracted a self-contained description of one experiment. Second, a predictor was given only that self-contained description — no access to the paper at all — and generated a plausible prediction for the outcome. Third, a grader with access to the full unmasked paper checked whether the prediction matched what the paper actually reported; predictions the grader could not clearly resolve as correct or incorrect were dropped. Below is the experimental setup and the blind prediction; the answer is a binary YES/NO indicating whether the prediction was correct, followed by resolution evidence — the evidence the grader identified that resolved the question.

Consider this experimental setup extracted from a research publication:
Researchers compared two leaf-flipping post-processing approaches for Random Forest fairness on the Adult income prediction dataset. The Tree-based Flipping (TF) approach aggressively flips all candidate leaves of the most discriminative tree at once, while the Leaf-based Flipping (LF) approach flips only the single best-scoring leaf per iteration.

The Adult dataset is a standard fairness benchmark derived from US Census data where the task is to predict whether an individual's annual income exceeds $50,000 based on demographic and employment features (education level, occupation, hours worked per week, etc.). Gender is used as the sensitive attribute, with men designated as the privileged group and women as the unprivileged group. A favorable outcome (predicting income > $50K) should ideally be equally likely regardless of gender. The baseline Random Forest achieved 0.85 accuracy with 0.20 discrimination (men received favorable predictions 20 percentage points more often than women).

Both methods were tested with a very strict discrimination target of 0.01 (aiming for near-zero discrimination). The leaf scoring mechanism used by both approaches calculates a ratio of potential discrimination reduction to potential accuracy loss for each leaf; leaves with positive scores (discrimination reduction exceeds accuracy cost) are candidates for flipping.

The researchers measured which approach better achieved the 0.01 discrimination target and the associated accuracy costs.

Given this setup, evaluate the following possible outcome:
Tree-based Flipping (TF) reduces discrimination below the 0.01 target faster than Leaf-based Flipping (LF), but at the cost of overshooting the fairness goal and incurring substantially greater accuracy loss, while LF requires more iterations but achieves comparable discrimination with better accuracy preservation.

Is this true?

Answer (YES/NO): NO